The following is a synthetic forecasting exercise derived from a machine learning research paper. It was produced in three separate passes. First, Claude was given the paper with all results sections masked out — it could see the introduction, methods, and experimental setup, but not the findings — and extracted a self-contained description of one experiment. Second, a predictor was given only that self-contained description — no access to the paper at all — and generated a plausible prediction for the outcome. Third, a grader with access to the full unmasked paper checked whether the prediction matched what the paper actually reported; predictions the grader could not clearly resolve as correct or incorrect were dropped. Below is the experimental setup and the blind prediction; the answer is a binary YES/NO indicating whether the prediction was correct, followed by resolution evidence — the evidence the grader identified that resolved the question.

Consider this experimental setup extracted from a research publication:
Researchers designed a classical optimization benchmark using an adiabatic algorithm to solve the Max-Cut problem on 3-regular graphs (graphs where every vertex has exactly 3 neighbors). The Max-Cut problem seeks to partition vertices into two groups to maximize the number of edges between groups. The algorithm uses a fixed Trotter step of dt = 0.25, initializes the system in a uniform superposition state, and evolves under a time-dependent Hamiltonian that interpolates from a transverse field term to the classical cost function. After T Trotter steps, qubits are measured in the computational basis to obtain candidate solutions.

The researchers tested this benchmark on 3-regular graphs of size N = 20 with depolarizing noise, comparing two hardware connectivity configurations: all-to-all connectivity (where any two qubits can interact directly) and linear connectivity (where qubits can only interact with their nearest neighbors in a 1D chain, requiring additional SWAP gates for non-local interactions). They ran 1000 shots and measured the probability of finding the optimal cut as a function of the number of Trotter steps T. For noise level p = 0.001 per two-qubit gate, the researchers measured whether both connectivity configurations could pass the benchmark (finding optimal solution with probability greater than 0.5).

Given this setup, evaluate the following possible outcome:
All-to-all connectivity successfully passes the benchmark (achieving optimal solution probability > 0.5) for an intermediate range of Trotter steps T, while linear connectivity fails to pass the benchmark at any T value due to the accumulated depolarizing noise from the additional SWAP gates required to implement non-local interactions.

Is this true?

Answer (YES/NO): NO